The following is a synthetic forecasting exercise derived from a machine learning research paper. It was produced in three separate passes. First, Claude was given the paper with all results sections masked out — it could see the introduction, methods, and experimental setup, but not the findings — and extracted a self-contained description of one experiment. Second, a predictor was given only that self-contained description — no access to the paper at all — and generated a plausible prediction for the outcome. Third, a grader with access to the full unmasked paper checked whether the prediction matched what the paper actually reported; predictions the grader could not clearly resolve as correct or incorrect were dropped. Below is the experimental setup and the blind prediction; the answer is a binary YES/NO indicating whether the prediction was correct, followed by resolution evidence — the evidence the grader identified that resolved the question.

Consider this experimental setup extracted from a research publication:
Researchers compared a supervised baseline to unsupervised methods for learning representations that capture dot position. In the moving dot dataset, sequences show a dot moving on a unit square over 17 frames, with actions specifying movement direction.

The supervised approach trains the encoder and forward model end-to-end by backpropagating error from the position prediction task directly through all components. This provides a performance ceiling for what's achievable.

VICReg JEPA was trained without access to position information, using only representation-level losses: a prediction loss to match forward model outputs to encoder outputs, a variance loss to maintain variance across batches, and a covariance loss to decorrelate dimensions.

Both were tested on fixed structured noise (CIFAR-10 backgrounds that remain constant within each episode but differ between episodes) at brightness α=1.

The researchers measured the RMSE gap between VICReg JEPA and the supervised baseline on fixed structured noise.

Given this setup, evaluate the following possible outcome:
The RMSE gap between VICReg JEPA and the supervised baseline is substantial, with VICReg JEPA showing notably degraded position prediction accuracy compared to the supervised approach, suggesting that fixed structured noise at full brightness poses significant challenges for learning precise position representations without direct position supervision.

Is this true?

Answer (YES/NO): YES